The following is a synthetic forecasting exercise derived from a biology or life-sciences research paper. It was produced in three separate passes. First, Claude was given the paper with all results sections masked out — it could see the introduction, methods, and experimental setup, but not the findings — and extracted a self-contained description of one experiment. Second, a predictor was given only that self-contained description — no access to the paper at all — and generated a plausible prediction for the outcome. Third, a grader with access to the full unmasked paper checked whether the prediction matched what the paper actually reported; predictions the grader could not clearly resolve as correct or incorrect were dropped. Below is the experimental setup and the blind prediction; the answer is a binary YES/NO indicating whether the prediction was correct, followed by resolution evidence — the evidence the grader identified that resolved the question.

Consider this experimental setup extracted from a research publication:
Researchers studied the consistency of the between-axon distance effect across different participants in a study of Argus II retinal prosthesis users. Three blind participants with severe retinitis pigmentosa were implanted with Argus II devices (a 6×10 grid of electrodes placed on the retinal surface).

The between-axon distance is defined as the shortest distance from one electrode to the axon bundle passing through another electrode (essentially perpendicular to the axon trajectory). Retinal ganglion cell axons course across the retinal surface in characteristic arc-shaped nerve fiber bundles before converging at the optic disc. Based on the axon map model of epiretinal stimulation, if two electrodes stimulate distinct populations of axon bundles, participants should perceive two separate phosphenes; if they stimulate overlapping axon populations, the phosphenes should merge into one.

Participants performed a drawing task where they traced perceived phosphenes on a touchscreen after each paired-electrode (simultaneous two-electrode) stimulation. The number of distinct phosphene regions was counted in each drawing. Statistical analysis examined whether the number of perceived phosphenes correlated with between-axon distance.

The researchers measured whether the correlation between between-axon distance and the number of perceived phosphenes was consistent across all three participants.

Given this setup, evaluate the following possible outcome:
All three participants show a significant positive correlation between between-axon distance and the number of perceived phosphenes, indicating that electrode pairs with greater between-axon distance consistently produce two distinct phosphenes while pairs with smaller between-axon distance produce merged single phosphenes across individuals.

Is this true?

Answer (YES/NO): NO